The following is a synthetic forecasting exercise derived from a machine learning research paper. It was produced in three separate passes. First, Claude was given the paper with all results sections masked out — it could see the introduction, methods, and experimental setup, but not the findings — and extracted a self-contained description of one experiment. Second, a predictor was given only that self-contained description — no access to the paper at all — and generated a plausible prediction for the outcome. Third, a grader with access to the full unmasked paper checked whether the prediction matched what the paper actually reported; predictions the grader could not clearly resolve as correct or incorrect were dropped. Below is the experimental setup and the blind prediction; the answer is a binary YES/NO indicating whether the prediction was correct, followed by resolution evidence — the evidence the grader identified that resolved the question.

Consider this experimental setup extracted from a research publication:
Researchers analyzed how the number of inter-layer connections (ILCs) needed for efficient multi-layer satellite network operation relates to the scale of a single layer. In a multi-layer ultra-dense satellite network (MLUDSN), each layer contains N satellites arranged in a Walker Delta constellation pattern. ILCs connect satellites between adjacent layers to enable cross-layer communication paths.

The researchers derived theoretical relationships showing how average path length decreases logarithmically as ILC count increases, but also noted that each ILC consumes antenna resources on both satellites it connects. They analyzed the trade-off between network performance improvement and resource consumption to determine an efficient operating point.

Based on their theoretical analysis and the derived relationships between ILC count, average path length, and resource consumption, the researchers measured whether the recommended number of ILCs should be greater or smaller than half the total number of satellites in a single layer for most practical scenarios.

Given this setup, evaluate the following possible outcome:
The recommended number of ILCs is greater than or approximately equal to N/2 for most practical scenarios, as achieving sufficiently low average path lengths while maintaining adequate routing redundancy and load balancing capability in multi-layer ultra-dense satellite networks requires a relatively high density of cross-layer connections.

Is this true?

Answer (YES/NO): NO